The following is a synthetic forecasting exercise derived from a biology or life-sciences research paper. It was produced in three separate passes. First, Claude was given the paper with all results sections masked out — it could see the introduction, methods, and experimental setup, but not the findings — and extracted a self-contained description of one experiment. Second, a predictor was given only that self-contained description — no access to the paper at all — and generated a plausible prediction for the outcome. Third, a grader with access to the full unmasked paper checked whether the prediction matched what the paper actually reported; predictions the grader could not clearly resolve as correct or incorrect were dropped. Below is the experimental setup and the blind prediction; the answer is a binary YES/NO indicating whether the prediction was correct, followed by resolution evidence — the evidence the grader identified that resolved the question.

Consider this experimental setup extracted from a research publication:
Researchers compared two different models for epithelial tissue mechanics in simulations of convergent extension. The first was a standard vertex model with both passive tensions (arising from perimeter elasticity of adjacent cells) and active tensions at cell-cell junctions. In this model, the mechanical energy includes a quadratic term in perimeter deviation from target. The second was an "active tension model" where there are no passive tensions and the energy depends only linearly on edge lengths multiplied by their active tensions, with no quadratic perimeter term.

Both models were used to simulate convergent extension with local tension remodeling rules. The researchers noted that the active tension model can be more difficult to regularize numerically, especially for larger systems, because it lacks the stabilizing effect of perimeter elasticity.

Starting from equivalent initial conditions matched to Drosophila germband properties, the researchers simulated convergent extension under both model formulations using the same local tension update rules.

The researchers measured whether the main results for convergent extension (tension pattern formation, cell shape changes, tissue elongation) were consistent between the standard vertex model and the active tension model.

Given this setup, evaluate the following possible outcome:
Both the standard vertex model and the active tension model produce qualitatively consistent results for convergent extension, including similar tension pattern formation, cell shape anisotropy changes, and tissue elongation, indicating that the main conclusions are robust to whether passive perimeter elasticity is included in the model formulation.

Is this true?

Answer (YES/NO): YES